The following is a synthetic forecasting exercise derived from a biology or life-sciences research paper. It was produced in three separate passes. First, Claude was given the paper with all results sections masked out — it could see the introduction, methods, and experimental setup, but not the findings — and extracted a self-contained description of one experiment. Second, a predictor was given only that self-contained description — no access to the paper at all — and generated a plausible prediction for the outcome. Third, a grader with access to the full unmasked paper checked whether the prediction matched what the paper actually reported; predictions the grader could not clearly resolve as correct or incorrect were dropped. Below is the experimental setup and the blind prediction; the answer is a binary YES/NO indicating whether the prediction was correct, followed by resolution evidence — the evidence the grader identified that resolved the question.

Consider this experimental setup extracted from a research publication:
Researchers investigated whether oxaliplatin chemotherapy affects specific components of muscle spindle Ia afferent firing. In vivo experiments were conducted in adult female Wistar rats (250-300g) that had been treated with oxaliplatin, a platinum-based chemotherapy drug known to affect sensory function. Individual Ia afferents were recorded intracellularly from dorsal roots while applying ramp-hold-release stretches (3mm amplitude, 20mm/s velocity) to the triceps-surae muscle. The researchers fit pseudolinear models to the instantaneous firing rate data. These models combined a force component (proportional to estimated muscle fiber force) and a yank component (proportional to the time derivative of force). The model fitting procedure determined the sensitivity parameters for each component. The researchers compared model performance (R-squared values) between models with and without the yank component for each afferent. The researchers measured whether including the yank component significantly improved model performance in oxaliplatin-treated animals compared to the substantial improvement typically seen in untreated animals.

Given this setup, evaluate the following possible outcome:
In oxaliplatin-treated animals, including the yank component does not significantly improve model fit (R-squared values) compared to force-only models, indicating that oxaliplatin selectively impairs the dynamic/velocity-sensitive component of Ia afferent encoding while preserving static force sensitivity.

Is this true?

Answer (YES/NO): NO